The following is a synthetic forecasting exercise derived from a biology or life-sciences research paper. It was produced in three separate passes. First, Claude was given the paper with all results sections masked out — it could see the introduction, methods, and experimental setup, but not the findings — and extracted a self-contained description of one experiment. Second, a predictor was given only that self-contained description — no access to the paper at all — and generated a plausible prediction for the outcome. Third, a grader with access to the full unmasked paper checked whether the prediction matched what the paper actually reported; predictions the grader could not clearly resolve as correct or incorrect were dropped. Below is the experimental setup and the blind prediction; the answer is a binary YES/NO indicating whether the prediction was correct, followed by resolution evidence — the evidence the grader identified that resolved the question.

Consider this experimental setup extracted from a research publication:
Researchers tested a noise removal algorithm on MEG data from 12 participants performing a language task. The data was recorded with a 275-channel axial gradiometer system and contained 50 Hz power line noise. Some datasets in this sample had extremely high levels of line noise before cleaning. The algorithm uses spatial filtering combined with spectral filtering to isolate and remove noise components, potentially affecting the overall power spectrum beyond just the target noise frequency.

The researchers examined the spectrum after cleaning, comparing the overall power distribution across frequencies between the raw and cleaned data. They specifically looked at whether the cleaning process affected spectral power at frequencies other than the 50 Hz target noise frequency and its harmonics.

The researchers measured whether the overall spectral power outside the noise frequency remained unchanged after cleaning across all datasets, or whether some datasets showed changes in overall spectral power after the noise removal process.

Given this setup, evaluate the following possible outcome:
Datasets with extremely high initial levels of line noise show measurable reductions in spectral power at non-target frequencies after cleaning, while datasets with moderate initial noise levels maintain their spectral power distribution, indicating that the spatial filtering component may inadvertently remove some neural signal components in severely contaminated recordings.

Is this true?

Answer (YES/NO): NO